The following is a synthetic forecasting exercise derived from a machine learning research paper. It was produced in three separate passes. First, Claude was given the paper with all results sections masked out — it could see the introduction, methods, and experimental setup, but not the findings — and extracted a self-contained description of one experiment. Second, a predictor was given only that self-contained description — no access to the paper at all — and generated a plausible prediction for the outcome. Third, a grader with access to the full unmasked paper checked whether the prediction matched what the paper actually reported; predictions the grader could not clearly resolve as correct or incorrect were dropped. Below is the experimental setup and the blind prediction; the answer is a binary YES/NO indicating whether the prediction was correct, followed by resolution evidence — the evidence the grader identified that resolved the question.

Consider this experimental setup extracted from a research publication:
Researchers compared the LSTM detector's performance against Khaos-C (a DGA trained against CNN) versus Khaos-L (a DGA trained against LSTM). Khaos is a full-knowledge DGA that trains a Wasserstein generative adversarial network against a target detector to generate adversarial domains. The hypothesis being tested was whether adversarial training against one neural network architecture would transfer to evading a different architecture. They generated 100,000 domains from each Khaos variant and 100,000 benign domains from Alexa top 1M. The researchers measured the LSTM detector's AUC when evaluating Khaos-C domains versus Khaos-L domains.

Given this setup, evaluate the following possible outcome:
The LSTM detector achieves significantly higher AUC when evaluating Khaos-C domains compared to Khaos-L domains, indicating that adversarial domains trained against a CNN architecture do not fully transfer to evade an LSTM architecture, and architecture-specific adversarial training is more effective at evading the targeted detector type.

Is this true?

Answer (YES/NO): YES